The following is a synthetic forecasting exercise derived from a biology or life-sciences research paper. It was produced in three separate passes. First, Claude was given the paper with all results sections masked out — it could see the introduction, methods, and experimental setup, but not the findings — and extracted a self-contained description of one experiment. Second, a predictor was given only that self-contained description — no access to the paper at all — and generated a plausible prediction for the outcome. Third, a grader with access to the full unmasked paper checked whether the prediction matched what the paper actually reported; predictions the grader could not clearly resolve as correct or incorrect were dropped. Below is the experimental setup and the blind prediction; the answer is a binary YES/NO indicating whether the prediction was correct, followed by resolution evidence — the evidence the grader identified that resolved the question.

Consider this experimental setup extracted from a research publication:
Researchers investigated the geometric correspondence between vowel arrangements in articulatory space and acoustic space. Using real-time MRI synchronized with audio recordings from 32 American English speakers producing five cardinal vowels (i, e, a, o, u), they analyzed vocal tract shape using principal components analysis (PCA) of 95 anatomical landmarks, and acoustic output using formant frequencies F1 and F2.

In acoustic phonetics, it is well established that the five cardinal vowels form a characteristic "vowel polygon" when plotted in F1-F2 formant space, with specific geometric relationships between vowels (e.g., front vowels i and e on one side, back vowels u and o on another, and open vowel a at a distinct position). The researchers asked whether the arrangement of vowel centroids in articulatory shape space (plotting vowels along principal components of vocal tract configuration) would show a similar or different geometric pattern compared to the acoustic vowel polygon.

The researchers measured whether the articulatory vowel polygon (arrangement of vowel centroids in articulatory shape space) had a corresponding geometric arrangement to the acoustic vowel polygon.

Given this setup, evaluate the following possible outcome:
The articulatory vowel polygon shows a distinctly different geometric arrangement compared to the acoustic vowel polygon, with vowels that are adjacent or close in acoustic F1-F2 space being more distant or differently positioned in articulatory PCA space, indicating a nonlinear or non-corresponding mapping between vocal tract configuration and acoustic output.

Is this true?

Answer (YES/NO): NO